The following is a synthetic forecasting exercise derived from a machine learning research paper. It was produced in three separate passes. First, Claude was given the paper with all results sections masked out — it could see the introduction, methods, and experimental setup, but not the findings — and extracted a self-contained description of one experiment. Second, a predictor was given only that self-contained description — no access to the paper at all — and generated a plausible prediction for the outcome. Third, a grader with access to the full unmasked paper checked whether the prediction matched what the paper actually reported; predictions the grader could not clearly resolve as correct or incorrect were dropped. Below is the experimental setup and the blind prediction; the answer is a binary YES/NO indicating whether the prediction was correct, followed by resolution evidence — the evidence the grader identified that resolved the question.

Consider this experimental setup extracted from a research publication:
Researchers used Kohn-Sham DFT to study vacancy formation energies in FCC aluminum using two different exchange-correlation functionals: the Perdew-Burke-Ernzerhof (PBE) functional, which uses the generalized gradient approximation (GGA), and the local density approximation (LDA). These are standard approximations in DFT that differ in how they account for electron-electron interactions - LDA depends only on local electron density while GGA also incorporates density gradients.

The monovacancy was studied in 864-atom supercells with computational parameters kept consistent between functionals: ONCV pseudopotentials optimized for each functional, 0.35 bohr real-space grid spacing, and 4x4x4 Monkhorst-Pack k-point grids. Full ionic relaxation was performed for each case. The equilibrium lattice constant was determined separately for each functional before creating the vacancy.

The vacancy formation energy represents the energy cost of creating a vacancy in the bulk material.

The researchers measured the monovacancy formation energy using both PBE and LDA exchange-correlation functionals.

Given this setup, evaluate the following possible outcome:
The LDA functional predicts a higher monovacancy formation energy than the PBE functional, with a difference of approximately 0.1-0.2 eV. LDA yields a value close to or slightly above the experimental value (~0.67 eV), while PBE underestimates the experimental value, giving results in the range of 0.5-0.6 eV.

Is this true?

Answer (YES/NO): NO